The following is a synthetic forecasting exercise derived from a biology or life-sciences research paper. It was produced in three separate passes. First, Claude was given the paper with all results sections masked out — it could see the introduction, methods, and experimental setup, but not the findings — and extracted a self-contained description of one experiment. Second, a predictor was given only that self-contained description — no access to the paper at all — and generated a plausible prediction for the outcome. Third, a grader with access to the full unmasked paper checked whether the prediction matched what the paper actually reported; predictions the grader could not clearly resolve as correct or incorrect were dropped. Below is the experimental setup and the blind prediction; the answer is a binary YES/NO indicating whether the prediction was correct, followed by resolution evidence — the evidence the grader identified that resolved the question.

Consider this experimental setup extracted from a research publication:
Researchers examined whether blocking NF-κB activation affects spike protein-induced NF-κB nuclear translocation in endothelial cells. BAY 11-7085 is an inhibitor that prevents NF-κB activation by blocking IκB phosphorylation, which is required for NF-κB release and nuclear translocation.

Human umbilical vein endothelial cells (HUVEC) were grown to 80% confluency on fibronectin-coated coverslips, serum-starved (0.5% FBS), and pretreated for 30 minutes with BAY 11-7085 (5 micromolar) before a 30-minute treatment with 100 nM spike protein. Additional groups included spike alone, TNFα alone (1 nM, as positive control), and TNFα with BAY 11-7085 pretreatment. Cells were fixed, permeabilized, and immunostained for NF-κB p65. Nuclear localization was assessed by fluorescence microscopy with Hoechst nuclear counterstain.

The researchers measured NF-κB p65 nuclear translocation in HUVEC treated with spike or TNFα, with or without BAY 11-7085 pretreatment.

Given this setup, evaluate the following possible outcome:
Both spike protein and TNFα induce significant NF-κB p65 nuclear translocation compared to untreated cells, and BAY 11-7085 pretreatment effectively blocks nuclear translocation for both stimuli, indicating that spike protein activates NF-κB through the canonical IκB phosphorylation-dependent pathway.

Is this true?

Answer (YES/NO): YES